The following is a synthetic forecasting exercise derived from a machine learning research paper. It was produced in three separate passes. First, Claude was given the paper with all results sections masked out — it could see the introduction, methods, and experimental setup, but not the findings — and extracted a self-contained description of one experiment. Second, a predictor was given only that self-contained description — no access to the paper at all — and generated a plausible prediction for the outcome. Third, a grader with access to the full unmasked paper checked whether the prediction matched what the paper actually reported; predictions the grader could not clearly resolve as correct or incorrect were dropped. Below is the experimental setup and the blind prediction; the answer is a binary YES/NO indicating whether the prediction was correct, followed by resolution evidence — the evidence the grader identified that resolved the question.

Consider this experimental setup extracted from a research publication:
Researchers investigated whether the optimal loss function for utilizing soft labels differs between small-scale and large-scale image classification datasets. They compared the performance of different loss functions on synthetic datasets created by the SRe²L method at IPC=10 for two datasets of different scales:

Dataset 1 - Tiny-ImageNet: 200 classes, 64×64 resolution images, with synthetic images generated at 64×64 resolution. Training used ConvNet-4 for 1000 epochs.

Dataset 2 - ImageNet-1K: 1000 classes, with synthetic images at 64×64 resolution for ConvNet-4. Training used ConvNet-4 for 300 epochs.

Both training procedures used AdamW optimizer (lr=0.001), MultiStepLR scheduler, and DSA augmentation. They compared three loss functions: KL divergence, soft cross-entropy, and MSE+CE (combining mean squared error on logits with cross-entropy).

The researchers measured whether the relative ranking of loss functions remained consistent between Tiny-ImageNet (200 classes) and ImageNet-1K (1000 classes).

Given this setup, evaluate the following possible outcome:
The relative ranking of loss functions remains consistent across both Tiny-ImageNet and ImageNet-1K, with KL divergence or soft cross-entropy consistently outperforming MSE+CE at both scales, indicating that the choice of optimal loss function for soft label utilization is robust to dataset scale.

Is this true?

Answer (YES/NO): NO